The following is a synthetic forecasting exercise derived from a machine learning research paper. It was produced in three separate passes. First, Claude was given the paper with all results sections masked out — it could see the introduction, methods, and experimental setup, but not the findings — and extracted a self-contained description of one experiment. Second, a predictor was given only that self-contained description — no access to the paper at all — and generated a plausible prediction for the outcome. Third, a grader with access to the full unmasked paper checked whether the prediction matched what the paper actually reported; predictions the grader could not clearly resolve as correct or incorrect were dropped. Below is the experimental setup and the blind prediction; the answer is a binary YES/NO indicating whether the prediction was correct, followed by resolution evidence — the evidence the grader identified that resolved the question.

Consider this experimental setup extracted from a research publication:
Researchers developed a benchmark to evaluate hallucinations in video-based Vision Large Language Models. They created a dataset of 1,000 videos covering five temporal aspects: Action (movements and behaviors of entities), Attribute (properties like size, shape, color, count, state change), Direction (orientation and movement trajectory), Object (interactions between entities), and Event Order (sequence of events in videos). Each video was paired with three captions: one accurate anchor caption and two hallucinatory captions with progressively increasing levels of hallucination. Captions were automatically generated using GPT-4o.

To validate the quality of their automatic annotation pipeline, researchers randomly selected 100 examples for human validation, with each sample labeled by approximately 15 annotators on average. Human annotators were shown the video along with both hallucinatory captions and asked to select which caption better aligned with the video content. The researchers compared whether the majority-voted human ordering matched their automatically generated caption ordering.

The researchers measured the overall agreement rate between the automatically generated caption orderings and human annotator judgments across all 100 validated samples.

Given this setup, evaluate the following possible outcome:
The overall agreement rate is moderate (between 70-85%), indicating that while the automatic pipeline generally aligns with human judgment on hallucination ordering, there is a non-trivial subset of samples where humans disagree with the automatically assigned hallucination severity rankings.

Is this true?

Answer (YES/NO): NO